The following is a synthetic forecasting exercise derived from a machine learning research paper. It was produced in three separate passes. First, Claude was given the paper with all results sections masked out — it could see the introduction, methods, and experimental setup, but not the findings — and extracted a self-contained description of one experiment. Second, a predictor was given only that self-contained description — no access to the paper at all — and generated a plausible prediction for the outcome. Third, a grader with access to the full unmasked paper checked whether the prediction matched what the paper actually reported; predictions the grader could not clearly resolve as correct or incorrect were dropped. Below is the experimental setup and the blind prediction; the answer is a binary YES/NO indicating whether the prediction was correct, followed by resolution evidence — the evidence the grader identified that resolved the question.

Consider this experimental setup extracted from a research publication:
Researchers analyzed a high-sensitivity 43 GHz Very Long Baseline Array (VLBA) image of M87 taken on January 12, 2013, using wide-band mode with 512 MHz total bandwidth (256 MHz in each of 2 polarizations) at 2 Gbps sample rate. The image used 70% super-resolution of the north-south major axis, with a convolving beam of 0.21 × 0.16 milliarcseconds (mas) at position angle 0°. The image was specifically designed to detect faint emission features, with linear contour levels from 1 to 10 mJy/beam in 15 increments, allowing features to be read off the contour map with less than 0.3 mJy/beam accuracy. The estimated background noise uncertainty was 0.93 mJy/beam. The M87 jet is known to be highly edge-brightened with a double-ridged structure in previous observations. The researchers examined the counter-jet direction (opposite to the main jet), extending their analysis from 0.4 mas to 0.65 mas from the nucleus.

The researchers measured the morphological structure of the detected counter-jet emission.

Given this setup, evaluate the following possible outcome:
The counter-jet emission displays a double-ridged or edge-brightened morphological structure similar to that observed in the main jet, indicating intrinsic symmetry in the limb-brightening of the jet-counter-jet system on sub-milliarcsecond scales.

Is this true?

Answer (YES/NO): YES